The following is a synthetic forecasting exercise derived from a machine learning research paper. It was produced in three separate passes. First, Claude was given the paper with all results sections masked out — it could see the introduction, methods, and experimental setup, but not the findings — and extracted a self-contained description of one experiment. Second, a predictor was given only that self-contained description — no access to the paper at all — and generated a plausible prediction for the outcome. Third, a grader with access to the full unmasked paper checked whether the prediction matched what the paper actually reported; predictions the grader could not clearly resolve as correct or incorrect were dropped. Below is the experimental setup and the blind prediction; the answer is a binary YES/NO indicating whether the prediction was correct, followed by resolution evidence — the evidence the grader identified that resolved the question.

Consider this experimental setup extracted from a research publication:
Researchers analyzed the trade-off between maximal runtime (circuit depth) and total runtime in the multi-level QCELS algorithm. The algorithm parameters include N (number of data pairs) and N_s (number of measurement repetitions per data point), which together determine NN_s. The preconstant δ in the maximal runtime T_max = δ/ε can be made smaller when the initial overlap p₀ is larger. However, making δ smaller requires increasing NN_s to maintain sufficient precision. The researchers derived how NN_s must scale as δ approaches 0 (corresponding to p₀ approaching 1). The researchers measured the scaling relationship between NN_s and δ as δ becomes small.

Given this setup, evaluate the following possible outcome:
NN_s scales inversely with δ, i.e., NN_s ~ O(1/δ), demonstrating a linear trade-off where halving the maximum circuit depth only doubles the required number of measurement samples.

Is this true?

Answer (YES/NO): NO